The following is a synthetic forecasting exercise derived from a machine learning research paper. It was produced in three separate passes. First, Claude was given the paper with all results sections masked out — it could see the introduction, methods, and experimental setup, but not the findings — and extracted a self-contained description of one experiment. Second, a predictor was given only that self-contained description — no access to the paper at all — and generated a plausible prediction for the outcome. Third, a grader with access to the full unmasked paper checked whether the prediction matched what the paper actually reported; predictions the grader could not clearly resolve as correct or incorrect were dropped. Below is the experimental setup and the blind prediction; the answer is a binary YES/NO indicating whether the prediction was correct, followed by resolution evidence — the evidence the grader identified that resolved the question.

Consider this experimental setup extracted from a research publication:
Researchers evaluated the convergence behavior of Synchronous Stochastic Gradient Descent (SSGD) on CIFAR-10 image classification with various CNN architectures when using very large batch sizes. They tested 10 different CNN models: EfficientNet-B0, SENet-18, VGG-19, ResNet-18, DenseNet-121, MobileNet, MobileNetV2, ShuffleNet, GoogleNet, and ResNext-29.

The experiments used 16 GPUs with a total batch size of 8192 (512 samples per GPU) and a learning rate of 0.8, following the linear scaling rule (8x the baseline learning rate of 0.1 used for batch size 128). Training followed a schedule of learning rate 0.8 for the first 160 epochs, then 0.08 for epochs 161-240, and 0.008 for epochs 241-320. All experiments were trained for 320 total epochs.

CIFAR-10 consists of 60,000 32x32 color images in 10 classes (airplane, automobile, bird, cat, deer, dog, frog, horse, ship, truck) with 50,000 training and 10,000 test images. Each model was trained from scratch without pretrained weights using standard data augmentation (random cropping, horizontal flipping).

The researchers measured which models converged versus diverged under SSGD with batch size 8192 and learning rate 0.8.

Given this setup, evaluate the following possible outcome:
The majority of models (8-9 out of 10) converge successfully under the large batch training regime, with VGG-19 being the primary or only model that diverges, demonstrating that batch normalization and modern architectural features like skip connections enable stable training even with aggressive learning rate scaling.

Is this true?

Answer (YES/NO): NO